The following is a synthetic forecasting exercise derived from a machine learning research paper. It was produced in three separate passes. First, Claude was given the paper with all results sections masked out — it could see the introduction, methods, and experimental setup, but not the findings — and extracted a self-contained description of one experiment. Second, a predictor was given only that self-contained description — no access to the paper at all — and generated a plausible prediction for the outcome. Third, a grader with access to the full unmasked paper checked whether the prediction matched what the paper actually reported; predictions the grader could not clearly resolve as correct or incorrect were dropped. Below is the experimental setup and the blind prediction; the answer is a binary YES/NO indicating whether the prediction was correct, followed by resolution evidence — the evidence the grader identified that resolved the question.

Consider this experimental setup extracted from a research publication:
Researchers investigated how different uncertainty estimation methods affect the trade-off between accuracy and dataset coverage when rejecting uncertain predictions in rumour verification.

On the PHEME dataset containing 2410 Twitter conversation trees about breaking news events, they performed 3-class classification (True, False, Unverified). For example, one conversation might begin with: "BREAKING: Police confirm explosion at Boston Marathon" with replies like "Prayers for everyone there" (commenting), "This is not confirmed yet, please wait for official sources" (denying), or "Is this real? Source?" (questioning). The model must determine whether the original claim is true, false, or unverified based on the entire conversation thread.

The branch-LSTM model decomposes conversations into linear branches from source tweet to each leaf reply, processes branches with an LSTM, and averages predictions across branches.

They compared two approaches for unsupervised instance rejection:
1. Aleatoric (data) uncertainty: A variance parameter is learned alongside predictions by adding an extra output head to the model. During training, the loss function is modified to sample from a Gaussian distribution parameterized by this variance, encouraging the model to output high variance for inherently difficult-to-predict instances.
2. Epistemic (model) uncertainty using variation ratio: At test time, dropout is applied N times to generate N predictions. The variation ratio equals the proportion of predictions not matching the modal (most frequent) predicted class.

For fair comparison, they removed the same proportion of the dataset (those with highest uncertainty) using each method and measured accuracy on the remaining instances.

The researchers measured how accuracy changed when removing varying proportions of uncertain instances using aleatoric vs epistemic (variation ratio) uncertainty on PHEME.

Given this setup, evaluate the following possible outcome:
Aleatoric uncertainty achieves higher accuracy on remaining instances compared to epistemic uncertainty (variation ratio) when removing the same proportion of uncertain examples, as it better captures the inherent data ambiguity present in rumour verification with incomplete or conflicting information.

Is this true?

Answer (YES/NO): YES